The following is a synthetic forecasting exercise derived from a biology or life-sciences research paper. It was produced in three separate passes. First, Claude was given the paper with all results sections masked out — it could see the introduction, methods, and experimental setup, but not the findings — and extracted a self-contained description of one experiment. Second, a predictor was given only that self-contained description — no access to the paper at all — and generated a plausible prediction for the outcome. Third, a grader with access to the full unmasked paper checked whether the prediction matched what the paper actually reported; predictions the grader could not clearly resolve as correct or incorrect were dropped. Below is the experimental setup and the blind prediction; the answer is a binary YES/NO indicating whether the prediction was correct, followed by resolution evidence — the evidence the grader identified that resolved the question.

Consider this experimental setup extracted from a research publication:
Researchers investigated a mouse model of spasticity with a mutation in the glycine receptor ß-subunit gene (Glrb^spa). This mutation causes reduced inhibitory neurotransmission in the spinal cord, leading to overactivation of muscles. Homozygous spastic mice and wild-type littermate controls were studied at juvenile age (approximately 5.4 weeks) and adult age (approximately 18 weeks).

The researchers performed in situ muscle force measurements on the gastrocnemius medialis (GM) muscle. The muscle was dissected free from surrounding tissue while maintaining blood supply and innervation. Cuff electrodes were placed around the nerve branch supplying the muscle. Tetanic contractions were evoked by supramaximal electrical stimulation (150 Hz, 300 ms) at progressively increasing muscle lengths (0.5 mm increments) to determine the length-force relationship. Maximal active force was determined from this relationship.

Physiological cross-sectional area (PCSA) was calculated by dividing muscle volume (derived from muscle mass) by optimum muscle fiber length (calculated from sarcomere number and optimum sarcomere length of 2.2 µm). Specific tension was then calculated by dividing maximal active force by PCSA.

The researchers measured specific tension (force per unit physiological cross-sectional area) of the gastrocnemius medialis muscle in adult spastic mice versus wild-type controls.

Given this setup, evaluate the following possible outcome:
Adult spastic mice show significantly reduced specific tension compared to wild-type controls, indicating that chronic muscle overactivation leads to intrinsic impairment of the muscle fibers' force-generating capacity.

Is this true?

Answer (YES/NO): NO